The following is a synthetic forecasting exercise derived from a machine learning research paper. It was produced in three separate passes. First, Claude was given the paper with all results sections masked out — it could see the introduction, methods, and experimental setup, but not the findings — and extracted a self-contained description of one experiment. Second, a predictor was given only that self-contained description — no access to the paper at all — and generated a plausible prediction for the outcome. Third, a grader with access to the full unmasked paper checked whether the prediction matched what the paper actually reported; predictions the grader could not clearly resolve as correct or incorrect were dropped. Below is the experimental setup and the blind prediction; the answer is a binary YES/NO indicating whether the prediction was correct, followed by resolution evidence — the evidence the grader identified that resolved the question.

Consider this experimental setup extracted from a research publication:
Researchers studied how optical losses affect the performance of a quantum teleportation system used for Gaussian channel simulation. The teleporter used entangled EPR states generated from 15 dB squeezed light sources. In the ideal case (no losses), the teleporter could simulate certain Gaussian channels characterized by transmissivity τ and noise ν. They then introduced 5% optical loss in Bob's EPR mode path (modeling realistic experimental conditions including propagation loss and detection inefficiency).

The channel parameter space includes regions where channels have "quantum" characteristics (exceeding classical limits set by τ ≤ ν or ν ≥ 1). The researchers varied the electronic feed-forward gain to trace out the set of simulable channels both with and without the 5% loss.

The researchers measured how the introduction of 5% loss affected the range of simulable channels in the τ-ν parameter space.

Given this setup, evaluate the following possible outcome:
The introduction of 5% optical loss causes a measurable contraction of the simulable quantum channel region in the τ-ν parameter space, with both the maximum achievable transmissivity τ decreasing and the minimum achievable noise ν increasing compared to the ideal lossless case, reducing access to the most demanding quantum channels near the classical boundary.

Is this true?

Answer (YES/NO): YES